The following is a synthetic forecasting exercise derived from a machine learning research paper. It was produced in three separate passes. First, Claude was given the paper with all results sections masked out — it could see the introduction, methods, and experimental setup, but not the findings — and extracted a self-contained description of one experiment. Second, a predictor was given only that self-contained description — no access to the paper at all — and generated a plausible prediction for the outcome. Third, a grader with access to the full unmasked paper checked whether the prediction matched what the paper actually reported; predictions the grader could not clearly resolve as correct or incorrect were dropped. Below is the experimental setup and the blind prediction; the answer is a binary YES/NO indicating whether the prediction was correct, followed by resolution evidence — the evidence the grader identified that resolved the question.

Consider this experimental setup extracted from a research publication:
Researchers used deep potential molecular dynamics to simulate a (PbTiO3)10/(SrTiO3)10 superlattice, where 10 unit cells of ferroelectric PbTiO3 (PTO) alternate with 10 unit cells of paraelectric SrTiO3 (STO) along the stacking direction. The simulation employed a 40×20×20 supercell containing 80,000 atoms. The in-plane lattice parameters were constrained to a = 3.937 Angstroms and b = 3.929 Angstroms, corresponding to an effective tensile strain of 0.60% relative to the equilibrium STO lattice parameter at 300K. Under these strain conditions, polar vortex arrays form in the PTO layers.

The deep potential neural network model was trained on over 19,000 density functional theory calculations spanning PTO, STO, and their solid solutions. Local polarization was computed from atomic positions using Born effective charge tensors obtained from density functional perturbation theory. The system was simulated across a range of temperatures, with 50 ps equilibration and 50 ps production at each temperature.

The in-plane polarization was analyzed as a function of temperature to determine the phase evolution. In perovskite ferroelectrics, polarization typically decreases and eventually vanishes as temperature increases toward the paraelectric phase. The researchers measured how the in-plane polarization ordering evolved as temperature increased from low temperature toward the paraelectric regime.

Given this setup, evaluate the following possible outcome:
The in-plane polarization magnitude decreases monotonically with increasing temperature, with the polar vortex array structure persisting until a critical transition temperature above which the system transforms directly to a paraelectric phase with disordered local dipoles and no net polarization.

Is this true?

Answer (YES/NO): NO